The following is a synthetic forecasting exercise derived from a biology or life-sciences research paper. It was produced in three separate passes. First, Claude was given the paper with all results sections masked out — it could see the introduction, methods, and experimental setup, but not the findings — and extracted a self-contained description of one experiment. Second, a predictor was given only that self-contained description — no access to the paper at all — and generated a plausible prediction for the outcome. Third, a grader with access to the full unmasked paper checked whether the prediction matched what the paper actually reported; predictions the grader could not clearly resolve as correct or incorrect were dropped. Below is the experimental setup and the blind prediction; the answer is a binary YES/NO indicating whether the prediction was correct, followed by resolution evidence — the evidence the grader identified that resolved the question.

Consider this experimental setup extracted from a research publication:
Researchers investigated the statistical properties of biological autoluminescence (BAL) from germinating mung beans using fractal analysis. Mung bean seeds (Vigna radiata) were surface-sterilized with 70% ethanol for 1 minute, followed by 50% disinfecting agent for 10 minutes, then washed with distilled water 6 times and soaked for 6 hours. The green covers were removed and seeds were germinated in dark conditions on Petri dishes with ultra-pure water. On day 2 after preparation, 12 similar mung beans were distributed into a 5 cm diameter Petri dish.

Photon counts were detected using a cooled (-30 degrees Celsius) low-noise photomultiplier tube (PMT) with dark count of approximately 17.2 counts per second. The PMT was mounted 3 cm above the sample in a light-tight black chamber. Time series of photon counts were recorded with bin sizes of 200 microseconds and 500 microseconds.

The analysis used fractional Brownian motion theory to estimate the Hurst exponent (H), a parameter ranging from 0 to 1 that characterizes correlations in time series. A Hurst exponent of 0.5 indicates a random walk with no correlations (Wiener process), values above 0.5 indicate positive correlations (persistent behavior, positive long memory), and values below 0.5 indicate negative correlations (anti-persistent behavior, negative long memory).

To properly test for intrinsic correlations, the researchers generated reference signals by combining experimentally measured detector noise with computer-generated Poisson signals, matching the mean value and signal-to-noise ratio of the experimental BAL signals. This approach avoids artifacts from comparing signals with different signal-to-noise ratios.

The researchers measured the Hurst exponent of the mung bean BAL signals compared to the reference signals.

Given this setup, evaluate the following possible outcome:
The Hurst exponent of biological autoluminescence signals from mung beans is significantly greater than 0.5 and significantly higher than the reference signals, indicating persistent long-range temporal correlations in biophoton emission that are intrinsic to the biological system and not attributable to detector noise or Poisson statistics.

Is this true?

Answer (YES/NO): NO